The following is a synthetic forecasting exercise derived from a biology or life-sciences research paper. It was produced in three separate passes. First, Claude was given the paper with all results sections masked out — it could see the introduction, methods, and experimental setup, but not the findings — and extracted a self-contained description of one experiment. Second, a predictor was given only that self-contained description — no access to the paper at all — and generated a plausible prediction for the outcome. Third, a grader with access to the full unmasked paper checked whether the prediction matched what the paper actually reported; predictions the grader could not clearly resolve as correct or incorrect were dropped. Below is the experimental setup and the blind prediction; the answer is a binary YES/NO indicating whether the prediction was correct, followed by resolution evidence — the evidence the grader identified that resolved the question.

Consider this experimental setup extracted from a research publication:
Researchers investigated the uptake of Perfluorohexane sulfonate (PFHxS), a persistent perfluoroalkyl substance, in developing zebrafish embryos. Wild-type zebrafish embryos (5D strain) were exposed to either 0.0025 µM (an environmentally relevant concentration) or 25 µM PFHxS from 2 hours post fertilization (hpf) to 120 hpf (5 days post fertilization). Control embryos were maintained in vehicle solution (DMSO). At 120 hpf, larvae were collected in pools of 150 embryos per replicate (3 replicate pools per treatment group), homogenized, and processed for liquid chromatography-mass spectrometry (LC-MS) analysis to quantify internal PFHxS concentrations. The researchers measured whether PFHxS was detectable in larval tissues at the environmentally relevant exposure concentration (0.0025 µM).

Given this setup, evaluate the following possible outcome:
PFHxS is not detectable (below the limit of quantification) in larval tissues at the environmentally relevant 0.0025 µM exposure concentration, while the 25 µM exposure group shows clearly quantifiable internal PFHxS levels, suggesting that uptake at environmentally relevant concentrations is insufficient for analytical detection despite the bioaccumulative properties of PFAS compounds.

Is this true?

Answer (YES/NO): NO